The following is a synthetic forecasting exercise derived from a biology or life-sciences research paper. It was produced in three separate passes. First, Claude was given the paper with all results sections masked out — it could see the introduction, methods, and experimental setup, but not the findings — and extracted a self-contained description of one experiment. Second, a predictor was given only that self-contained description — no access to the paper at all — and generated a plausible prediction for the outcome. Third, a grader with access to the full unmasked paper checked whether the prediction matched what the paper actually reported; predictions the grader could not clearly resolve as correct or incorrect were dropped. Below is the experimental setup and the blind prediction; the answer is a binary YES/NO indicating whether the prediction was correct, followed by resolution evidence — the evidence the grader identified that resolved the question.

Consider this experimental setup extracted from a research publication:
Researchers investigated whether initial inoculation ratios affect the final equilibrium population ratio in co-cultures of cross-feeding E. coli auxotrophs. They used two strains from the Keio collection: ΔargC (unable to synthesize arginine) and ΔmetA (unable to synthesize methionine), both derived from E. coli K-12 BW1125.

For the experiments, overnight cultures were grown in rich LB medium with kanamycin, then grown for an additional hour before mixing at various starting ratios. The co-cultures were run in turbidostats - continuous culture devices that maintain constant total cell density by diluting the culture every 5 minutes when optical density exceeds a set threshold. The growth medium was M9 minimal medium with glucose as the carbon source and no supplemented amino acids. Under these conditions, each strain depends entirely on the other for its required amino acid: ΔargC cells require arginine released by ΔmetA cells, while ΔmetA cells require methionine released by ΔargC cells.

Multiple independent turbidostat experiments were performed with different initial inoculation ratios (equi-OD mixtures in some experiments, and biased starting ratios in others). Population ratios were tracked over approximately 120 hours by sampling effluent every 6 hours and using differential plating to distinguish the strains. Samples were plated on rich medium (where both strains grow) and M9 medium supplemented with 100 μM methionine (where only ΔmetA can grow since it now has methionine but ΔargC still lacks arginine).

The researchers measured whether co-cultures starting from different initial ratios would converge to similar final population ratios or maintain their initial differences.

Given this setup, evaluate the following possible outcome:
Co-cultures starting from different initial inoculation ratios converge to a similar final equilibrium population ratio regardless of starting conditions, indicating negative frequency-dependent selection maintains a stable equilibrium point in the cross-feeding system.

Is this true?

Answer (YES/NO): YES